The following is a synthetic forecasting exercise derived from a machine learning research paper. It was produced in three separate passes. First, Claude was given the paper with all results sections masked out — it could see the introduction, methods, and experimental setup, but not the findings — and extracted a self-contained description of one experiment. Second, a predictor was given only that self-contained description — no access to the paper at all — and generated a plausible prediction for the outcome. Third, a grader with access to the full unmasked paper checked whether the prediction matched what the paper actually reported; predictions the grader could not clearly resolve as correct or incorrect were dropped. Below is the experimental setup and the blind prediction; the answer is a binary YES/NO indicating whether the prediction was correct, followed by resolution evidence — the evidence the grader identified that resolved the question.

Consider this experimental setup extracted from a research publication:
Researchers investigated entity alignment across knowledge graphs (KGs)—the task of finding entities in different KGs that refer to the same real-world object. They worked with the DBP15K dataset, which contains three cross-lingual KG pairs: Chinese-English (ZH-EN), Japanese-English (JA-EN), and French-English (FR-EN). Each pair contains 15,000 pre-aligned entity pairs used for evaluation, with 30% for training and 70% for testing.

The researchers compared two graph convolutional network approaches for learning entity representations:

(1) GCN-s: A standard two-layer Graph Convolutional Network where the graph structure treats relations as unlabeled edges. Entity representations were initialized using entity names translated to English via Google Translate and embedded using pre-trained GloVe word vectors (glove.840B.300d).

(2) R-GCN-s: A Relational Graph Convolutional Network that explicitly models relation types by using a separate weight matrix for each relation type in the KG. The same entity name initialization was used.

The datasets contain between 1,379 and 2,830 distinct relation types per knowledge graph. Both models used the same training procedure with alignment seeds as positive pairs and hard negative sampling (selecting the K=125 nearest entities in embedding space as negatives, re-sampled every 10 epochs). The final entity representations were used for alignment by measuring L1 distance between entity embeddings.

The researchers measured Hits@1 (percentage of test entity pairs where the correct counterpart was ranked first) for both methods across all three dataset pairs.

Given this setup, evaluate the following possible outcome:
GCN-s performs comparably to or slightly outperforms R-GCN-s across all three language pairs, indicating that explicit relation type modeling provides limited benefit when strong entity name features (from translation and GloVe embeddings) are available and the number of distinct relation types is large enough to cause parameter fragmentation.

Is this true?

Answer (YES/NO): YES